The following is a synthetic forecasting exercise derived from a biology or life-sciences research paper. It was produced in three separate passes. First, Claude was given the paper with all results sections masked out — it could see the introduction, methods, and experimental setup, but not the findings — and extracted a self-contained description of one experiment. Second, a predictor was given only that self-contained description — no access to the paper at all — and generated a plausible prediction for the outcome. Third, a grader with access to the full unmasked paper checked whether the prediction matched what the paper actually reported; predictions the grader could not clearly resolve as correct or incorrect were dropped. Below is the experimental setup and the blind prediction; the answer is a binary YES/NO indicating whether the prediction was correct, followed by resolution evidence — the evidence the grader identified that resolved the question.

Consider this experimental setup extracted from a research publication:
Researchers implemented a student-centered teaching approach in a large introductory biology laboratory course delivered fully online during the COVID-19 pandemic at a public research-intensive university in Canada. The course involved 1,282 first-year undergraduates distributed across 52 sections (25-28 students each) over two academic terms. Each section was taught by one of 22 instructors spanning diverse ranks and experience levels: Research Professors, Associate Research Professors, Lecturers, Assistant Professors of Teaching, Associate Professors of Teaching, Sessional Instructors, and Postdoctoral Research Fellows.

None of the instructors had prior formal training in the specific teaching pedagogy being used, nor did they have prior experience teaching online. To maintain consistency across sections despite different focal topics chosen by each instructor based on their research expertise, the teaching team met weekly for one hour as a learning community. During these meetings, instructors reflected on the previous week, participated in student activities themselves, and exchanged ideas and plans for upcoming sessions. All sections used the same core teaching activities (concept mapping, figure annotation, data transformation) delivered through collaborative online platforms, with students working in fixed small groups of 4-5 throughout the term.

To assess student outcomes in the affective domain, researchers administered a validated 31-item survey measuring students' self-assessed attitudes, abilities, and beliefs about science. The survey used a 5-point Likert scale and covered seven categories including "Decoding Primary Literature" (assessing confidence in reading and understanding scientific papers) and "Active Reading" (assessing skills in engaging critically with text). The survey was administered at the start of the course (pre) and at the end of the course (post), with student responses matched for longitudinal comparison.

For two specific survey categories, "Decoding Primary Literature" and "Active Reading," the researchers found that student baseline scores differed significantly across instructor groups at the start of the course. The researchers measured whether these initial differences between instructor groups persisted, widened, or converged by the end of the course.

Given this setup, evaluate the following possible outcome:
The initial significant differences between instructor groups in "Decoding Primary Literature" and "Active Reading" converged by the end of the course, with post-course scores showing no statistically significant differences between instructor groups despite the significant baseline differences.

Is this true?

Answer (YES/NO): YES